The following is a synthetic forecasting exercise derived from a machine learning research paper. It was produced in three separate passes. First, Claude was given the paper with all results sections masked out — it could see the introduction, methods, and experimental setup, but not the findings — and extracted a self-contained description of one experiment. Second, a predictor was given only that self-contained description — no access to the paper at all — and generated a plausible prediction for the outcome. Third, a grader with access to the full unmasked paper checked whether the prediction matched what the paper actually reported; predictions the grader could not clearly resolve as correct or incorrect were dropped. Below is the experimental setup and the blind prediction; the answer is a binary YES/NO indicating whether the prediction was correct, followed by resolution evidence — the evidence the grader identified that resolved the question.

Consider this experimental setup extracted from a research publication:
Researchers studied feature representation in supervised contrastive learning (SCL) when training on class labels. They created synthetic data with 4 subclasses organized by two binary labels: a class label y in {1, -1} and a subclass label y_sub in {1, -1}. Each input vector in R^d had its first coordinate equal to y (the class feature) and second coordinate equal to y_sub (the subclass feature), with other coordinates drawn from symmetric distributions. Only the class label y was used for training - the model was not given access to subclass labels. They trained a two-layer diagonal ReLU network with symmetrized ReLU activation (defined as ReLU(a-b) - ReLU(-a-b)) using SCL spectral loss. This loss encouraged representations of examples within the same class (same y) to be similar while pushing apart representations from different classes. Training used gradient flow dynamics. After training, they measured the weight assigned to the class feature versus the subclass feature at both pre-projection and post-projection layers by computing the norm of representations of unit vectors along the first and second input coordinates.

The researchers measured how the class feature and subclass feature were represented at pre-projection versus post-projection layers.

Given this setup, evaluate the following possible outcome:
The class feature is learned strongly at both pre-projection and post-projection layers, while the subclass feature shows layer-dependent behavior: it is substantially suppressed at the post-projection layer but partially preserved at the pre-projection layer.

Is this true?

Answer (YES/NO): YES